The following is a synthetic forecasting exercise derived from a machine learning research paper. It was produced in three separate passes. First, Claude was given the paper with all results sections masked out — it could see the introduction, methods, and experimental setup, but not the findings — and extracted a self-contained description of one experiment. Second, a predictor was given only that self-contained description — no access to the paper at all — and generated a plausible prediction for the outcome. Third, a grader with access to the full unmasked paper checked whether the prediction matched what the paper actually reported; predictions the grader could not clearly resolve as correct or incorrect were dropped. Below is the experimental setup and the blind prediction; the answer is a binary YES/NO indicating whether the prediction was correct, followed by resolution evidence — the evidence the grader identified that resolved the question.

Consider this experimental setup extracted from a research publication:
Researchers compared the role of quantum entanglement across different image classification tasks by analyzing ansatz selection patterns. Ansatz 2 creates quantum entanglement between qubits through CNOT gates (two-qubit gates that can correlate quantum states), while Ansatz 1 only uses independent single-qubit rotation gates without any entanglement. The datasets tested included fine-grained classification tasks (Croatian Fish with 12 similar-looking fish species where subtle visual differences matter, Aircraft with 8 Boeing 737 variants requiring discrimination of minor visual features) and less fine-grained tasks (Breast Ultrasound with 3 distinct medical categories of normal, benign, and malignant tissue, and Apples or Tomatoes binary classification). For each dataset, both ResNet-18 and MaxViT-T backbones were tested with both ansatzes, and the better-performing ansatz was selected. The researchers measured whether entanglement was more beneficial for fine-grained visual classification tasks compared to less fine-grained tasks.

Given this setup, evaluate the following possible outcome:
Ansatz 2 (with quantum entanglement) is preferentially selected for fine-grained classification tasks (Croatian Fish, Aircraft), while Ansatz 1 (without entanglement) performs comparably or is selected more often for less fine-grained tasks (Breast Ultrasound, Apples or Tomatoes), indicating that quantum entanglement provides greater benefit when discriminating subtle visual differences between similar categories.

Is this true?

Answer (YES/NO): NO